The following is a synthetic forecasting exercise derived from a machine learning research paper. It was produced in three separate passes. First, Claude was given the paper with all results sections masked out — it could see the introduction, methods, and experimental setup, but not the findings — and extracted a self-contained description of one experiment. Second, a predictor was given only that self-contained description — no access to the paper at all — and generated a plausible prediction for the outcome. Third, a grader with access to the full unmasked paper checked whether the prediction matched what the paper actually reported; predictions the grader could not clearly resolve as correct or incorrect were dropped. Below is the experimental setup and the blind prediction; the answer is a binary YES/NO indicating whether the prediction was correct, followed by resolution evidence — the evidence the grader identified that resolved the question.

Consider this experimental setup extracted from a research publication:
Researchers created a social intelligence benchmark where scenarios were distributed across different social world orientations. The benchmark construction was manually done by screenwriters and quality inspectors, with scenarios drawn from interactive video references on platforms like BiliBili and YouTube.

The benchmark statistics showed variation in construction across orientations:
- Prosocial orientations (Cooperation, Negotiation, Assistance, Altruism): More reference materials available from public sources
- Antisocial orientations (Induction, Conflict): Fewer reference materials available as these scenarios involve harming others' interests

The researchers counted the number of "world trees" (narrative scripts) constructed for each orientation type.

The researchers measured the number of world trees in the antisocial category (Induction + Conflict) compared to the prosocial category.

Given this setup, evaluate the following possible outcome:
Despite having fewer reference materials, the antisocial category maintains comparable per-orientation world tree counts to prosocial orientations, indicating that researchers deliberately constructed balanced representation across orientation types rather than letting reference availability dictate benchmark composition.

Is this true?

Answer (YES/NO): NO